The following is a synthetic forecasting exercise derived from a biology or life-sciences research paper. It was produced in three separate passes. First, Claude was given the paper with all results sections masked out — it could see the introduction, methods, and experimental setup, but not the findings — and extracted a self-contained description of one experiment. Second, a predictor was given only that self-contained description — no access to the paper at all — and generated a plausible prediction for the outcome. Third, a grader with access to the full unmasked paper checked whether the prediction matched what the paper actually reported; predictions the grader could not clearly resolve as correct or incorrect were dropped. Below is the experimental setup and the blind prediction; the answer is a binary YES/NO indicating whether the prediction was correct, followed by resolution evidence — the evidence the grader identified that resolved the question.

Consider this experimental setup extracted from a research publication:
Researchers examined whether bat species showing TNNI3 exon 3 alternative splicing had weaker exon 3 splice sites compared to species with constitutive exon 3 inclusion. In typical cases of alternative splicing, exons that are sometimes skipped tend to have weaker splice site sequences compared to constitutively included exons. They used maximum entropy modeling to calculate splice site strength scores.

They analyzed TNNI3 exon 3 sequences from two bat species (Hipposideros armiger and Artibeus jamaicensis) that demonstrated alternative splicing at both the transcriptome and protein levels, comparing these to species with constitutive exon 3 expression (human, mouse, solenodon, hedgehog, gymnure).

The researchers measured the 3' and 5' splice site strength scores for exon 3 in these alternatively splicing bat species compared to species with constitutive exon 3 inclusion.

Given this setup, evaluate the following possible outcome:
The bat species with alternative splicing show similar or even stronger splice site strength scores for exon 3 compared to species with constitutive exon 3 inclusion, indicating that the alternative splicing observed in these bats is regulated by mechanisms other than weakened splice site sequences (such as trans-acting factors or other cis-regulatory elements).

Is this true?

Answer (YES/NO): YES